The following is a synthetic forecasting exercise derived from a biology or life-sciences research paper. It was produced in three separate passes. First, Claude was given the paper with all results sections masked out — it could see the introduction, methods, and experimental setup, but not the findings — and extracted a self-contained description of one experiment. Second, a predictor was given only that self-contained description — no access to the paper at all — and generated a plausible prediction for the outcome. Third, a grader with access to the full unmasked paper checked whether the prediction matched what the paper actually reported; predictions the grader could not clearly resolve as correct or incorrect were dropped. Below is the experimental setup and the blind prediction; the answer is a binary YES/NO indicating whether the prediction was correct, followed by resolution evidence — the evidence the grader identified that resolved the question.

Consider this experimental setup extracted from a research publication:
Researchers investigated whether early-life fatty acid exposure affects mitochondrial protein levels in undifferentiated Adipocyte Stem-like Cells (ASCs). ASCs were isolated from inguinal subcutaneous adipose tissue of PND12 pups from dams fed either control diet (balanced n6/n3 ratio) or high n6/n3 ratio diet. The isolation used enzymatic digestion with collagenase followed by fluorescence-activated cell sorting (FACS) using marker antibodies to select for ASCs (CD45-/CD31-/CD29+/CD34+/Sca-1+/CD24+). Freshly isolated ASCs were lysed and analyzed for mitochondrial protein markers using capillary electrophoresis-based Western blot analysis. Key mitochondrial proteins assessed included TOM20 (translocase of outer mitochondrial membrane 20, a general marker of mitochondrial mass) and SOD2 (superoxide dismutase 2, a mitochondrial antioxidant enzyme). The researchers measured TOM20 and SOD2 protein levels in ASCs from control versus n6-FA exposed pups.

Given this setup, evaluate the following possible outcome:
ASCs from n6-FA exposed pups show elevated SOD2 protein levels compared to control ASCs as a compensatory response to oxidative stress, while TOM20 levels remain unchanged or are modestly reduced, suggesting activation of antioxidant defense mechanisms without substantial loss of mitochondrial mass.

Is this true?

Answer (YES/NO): YES